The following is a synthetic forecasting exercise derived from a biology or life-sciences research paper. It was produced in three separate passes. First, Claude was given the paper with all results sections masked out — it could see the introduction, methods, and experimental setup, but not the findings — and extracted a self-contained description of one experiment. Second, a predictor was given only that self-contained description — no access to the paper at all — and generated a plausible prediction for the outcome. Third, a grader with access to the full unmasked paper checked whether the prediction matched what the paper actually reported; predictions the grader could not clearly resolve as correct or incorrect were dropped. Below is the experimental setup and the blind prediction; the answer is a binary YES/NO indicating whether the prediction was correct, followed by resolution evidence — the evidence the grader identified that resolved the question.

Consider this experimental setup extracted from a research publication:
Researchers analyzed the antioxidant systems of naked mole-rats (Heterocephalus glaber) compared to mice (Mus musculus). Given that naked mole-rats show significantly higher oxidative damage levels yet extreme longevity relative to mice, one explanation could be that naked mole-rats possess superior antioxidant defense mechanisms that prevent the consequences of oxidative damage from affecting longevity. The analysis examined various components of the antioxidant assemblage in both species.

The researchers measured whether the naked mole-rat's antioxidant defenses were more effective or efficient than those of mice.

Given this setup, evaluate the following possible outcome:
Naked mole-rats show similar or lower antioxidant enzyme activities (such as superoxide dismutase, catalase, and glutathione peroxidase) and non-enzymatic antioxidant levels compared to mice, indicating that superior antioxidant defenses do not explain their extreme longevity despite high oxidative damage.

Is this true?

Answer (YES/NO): YES